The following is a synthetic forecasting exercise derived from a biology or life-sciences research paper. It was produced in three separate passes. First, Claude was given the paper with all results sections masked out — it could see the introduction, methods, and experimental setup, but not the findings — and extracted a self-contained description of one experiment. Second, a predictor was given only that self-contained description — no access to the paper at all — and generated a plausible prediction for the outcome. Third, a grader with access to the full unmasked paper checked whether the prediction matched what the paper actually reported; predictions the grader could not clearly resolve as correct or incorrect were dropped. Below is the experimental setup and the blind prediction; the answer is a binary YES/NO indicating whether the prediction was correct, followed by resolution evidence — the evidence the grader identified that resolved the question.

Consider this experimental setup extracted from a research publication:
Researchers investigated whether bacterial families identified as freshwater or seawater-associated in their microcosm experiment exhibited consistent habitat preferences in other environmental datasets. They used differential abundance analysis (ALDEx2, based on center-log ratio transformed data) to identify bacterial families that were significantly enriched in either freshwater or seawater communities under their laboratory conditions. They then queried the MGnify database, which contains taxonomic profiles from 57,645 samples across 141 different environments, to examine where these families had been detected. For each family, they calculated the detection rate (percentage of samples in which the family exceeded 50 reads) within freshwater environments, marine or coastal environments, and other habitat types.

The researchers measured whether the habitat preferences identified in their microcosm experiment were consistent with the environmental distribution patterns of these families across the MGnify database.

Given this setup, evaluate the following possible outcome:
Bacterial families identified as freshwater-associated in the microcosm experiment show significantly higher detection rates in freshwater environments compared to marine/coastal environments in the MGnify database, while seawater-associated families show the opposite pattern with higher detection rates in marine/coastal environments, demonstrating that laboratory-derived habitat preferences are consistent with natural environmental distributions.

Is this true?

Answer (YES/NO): YES